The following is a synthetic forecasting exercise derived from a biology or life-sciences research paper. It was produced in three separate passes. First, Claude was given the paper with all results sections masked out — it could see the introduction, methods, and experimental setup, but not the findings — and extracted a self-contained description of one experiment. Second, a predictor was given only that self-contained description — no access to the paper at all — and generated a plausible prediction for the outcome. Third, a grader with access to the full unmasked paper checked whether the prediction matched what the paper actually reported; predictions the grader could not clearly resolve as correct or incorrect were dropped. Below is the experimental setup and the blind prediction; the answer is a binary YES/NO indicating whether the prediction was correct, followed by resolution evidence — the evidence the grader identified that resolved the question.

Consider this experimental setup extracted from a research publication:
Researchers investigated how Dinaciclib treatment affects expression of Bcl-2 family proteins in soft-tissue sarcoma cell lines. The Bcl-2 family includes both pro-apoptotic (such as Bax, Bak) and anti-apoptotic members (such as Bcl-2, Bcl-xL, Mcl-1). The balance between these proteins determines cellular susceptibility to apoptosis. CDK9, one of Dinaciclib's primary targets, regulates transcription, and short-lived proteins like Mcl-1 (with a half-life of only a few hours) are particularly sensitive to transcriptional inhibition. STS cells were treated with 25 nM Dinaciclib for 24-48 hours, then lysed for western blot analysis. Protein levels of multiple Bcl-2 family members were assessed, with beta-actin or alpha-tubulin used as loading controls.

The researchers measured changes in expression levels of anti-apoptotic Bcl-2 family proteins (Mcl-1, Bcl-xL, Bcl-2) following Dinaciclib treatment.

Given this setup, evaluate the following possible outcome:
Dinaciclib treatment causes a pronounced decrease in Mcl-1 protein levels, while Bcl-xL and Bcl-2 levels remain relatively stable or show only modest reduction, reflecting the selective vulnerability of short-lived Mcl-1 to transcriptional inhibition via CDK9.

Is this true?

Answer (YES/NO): YES